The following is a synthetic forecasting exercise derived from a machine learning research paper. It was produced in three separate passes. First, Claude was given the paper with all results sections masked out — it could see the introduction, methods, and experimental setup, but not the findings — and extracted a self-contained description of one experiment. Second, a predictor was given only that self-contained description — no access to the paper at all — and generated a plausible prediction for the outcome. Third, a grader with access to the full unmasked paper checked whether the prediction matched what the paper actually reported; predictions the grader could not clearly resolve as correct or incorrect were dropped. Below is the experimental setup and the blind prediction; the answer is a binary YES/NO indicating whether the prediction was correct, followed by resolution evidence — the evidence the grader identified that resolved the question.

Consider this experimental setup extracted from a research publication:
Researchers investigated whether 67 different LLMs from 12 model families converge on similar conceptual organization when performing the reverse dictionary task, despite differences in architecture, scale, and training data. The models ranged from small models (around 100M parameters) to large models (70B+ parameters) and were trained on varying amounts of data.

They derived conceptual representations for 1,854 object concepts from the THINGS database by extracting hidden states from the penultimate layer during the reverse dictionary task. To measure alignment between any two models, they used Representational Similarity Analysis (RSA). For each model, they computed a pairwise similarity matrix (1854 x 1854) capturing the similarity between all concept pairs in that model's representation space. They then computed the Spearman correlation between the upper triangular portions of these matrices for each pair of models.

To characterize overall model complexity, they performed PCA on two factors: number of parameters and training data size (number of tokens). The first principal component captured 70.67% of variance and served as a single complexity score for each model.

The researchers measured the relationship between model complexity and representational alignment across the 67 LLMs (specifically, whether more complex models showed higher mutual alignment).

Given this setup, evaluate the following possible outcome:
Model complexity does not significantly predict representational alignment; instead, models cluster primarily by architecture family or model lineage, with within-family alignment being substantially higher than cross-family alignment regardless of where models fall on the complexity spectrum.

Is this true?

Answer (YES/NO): NO